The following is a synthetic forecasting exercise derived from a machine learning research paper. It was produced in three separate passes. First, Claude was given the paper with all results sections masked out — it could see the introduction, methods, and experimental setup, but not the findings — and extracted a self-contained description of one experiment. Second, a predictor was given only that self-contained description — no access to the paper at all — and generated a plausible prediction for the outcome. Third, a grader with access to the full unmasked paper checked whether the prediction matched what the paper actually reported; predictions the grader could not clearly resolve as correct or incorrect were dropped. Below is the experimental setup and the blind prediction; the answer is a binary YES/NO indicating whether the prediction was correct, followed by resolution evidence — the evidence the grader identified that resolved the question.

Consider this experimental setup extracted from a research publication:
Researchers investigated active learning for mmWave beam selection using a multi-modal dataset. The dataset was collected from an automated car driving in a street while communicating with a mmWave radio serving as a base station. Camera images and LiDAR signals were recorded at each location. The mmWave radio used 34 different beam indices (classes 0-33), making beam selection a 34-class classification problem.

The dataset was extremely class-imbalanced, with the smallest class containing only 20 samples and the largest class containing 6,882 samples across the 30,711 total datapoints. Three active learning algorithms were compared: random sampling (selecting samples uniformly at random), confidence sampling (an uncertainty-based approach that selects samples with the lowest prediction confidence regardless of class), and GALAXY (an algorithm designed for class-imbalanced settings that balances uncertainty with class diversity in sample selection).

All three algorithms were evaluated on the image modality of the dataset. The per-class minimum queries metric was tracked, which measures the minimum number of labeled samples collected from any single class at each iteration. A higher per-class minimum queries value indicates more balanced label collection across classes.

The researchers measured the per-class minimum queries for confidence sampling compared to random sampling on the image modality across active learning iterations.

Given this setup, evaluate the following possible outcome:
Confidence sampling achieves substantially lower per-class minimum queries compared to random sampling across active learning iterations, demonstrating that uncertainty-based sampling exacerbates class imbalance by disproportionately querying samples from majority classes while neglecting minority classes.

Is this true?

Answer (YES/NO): NO